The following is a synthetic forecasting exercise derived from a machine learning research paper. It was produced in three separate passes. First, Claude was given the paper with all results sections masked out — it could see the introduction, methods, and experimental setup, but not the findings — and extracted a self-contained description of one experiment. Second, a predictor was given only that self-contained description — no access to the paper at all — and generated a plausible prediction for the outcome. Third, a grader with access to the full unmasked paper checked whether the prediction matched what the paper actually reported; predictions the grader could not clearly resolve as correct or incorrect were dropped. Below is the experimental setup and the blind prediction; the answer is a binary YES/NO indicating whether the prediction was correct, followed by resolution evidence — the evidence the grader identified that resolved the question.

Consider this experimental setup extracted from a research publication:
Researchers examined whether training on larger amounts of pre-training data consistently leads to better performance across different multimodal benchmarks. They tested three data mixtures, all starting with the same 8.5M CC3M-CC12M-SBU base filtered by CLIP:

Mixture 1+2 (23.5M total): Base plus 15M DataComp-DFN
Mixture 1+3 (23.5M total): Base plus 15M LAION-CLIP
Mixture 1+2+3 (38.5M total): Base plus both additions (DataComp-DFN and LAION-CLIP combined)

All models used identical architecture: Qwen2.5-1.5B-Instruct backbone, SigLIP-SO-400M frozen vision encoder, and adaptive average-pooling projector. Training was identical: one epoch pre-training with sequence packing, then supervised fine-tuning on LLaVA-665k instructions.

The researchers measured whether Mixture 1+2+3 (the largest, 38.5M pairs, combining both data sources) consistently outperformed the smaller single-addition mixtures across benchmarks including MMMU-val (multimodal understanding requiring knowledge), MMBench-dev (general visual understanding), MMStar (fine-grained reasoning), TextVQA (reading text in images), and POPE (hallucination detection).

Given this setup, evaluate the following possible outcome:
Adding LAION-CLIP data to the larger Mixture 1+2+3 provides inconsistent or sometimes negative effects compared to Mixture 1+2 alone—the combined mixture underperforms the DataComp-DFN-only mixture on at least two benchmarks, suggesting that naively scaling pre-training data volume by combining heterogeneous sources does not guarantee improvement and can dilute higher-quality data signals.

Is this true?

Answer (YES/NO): YES